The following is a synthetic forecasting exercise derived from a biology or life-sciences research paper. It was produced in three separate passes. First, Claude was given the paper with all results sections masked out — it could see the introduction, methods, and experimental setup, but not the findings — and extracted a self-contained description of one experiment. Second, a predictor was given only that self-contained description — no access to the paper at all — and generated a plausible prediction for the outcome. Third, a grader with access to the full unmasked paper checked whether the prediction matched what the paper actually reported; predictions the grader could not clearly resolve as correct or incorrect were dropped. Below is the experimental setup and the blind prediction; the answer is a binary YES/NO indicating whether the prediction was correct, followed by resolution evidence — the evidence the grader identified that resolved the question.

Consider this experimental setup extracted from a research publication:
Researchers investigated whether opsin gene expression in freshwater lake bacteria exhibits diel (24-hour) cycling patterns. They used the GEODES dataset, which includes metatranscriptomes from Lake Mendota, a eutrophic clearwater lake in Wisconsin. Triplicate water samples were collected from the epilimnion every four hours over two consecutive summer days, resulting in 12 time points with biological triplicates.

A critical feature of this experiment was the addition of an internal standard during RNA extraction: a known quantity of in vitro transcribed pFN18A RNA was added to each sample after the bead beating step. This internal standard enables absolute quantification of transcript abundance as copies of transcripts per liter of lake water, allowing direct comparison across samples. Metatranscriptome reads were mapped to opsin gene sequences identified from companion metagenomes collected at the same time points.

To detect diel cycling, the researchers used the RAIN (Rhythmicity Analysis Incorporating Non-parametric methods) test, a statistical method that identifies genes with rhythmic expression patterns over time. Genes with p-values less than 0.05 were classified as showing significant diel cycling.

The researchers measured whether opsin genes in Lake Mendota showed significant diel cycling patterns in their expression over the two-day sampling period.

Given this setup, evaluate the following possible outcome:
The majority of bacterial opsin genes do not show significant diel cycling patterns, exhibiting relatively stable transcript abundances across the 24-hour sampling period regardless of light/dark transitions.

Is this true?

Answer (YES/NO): NO